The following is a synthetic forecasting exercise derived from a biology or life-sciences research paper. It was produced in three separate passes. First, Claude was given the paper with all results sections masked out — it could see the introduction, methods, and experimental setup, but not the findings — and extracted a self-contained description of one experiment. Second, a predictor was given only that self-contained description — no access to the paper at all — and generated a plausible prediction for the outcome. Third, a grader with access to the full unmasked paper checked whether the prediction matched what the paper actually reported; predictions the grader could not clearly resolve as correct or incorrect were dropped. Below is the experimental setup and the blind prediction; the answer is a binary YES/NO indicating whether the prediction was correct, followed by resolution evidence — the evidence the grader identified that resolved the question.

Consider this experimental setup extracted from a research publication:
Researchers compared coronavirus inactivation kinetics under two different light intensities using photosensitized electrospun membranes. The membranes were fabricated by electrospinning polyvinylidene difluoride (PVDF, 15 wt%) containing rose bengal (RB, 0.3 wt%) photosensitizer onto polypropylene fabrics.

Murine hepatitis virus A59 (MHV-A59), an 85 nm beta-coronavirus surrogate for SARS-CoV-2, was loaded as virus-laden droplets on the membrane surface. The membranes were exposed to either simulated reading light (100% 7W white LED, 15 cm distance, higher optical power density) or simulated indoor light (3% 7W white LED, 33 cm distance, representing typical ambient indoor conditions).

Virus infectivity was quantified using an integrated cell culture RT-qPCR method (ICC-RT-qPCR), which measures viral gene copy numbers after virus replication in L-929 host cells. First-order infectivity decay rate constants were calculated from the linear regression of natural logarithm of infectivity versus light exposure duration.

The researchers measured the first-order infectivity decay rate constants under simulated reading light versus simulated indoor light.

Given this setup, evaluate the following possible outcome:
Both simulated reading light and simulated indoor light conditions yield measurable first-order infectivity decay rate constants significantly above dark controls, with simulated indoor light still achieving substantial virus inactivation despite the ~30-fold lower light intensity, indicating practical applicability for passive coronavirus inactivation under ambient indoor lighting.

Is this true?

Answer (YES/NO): NO